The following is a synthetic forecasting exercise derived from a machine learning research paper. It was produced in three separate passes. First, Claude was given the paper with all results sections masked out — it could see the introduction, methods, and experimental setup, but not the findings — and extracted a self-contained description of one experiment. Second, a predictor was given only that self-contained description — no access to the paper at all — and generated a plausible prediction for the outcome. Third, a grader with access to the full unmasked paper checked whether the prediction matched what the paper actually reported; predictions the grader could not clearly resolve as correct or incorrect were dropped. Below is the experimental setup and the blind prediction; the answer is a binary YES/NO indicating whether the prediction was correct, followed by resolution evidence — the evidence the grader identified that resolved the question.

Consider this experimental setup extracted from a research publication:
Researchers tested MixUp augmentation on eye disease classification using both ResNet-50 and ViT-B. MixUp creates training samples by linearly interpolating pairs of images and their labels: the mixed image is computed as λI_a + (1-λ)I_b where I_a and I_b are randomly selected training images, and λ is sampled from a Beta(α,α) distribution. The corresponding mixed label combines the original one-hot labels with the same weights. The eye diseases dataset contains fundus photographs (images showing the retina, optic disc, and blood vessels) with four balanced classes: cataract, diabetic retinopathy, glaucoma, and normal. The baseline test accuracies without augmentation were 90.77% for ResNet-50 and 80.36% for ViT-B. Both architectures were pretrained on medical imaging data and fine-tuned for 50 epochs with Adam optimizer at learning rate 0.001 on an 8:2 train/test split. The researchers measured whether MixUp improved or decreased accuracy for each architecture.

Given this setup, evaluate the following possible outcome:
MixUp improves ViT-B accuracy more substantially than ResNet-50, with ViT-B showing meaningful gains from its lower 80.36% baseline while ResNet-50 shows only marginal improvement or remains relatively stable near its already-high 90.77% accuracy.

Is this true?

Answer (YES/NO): NO